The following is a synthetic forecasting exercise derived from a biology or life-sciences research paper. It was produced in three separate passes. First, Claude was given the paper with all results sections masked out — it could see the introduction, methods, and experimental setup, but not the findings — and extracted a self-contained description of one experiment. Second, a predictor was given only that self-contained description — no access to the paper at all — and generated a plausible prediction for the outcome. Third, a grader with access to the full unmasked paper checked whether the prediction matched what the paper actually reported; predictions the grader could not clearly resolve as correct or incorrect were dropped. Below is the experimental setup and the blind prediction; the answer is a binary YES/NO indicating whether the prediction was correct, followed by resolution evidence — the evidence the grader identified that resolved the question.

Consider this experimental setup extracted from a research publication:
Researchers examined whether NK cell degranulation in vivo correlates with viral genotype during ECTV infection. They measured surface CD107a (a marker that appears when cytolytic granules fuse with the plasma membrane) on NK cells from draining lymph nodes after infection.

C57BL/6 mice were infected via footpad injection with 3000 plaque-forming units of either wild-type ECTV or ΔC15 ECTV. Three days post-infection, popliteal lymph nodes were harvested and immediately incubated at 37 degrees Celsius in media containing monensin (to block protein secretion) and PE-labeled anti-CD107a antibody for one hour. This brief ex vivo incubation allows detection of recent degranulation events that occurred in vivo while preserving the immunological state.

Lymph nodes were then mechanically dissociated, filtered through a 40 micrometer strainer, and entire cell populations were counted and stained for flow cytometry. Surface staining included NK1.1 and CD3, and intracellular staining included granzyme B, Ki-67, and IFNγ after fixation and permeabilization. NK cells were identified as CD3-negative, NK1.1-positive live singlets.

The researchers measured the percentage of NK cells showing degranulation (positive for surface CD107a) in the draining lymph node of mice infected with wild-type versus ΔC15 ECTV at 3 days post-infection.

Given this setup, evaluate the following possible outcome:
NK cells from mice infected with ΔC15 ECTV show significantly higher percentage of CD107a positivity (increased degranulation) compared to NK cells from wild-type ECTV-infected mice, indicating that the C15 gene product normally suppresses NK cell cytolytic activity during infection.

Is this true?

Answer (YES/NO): NO